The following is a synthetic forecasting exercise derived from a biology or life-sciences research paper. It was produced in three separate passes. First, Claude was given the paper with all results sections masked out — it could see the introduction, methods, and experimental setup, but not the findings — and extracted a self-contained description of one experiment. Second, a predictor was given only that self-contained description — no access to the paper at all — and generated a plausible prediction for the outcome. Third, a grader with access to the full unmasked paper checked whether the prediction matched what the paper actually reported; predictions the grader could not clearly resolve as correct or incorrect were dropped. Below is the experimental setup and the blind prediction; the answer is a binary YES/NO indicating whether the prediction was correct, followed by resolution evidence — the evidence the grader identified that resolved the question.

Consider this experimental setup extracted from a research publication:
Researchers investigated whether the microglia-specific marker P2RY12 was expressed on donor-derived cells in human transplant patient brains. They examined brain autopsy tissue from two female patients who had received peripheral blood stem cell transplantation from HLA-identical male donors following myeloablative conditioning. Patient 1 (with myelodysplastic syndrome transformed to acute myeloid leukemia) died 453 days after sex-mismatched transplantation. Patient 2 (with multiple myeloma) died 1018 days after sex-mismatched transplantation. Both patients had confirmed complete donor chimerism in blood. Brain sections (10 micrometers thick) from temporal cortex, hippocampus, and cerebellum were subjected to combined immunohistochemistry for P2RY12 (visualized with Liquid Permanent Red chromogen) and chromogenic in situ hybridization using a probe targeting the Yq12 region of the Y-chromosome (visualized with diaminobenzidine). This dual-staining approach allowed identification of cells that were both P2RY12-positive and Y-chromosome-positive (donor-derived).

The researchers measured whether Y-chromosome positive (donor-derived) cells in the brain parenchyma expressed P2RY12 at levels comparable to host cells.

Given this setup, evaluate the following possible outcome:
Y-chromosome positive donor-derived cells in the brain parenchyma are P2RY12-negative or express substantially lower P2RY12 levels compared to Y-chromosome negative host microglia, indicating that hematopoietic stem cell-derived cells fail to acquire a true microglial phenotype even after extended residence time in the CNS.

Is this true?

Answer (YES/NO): YES